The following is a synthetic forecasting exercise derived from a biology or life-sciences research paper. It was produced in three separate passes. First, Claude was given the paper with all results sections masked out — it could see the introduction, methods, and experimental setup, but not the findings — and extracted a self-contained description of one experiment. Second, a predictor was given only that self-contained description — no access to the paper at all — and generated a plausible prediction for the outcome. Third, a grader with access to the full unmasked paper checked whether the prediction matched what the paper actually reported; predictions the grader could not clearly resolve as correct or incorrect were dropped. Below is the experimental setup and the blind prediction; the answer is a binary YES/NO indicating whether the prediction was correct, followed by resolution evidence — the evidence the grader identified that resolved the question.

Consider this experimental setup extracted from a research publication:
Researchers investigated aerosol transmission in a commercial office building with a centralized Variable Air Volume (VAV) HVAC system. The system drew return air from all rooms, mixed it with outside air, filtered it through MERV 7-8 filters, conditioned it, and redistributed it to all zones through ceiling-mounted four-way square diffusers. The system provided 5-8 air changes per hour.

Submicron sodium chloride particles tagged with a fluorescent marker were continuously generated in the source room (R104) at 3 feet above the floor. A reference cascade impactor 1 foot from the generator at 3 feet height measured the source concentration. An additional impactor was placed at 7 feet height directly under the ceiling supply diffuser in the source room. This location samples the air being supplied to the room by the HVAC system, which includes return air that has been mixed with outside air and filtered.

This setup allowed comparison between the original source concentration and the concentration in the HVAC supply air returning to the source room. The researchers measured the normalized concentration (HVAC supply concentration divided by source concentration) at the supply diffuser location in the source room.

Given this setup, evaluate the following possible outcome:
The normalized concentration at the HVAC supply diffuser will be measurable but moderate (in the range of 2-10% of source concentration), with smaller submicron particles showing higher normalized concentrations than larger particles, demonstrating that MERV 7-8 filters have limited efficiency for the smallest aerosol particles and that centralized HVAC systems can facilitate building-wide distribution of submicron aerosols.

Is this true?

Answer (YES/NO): YES